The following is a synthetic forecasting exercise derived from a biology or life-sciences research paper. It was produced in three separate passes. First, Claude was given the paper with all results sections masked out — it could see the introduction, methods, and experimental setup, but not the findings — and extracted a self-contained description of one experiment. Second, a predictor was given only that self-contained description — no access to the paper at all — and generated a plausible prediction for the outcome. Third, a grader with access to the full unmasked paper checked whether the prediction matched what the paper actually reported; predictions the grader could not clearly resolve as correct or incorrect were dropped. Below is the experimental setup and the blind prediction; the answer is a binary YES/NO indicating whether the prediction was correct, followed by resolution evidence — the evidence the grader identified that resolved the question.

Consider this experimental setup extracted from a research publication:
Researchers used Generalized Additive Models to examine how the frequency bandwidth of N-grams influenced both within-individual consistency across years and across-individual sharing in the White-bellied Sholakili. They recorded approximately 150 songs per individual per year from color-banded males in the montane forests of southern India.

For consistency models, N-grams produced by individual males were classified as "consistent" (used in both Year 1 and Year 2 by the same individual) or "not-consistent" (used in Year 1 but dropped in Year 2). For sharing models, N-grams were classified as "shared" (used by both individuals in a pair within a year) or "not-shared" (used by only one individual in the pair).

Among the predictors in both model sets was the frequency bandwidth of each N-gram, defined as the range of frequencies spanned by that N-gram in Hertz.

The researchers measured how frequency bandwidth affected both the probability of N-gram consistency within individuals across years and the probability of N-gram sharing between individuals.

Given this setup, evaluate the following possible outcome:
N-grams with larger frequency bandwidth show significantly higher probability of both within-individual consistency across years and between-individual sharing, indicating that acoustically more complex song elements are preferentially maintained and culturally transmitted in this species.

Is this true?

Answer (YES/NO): NO